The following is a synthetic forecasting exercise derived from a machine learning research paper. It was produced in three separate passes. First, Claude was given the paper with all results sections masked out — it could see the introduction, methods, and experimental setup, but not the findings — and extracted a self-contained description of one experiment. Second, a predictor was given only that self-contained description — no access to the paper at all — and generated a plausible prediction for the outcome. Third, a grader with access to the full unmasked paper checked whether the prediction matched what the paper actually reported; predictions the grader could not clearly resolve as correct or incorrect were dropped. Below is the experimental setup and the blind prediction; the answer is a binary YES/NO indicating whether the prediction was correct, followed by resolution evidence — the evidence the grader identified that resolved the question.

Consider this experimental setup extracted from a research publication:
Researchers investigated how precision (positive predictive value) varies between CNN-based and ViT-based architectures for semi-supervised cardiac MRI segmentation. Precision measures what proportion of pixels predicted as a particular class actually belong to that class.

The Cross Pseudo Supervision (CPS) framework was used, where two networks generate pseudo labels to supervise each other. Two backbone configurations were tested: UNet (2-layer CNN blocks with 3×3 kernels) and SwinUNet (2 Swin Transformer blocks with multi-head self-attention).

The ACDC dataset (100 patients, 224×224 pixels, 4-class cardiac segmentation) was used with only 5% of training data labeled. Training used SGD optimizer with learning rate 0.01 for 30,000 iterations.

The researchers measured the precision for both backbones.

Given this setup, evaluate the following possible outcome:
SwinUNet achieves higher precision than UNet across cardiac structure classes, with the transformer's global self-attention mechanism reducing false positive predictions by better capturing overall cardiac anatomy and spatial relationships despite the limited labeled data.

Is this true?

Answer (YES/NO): NO